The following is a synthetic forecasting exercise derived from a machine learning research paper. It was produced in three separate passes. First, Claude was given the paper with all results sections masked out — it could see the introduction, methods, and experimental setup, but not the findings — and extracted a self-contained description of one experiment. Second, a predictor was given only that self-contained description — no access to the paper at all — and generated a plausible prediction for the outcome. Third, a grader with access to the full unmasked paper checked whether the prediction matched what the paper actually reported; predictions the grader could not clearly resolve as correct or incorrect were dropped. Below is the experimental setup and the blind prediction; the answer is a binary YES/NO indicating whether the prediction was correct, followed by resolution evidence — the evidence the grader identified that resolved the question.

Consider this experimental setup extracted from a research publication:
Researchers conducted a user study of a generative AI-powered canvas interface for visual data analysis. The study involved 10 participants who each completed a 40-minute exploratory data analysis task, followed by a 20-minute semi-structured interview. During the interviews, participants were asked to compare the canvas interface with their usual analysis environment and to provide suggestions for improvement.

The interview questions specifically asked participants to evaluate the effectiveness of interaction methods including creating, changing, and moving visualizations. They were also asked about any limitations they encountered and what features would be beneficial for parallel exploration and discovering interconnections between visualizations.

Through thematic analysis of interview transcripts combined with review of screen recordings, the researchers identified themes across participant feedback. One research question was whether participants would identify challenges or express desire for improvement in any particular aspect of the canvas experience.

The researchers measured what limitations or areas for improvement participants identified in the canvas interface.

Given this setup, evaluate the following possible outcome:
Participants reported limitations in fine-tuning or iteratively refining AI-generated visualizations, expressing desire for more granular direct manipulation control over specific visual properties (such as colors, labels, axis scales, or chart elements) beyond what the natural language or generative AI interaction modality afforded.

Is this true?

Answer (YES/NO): NO